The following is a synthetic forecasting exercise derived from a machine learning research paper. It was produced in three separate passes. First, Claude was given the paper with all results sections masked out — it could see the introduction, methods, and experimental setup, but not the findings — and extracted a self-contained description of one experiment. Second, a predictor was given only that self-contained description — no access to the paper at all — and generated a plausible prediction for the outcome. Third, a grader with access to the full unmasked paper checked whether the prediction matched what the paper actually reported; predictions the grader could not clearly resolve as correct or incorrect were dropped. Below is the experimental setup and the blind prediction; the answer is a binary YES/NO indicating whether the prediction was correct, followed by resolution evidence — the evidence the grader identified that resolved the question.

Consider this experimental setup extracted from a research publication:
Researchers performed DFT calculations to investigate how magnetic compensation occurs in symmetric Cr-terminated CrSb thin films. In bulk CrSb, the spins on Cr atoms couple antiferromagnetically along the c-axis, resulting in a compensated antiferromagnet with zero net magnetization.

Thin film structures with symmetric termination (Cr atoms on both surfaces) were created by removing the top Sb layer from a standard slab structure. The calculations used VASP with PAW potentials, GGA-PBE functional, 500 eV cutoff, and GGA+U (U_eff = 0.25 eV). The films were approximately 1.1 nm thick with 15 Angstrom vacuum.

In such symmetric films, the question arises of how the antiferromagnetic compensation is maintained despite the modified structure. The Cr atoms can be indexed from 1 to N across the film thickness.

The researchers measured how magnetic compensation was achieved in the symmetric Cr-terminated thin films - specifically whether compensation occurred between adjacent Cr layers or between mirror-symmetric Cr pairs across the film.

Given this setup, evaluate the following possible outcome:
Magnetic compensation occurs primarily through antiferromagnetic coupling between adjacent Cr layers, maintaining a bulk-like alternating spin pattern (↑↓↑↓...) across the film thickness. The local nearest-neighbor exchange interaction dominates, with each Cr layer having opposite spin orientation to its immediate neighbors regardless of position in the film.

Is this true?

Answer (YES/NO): NO